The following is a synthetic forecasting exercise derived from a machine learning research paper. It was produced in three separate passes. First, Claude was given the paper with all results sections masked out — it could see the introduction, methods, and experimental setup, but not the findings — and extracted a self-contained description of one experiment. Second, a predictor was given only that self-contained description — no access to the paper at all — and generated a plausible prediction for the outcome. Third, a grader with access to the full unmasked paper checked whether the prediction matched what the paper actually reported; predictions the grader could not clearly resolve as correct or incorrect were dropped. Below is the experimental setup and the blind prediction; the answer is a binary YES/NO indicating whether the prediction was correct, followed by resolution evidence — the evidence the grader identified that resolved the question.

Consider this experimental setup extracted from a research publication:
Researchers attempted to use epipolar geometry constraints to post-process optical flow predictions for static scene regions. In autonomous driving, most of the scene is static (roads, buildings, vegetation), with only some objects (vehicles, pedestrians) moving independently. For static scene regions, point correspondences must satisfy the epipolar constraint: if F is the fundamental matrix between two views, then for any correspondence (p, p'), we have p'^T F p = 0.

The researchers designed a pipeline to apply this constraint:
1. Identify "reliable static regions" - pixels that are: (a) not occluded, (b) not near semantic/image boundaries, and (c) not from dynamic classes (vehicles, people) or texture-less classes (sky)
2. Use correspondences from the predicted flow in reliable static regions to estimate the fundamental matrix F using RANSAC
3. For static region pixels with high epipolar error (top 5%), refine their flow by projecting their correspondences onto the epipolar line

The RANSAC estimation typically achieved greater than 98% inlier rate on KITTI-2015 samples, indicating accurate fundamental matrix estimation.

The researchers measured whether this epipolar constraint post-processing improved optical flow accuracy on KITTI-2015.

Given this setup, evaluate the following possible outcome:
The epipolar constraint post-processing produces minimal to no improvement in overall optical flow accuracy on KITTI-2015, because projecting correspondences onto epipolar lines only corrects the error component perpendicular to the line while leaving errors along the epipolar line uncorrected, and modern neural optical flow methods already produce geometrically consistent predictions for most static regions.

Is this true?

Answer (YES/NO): YES